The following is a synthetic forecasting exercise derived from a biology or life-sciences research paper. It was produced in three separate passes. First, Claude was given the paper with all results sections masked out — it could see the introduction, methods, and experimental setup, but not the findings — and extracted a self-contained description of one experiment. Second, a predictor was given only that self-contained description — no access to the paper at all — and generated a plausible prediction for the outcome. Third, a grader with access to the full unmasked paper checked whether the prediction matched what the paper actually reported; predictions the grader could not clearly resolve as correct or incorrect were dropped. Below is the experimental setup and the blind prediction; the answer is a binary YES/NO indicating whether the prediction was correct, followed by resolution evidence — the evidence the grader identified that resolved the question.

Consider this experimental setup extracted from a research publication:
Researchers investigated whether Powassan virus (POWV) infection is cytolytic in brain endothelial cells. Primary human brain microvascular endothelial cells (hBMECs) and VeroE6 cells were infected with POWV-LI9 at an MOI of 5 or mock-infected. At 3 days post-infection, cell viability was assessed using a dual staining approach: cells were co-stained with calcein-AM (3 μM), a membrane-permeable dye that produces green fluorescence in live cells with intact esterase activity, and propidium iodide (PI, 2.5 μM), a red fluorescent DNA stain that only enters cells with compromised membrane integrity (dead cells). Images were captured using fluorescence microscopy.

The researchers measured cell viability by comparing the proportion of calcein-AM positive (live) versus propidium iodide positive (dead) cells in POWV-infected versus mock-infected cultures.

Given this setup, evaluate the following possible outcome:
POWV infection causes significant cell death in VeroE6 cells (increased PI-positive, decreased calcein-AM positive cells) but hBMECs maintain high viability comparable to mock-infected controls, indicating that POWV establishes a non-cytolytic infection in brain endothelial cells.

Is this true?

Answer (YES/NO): NO